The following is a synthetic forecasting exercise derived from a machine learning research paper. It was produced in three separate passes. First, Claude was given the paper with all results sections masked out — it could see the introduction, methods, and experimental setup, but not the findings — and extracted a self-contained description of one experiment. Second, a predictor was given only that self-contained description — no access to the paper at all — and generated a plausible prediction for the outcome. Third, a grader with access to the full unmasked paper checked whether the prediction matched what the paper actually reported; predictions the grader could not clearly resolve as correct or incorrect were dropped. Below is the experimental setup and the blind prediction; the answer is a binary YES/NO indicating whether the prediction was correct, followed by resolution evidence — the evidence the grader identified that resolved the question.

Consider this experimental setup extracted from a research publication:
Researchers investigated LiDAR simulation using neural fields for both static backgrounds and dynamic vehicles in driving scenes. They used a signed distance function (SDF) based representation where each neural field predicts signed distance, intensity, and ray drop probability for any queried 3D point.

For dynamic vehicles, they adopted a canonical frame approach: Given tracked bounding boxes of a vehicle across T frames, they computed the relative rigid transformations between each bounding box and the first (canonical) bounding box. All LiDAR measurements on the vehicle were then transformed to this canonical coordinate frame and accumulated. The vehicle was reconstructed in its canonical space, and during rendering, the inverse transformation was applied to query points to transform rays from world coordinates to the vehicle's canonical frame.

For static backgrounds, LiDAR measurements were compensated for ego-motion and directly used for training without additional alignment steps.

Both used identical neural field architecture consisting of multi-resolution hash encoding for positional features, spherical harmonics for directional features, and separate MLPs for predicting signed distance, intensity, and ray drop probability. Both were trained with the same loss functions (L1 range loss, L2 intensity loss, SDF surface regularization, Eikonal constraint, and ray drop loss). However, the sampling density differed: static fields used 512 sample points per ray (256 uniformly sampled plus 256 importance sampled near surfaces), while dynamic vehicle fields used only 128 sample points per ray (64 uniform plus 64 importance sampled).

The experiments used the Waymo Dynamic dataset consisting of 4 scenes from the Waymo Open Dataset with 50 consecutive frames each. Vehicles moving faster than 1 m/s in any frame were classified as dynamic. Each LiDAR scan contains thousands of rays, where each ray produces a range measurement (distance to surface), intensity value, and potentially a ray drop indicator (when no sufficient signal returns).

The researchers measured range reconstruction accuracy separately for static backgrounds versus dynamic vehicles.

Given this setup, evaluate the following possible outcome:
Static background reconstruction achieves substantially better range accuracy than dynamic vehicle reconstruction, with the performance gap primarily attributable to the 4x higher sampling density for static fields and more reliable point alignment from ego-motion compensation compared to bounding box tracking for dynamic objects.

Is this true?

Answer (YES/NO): NO